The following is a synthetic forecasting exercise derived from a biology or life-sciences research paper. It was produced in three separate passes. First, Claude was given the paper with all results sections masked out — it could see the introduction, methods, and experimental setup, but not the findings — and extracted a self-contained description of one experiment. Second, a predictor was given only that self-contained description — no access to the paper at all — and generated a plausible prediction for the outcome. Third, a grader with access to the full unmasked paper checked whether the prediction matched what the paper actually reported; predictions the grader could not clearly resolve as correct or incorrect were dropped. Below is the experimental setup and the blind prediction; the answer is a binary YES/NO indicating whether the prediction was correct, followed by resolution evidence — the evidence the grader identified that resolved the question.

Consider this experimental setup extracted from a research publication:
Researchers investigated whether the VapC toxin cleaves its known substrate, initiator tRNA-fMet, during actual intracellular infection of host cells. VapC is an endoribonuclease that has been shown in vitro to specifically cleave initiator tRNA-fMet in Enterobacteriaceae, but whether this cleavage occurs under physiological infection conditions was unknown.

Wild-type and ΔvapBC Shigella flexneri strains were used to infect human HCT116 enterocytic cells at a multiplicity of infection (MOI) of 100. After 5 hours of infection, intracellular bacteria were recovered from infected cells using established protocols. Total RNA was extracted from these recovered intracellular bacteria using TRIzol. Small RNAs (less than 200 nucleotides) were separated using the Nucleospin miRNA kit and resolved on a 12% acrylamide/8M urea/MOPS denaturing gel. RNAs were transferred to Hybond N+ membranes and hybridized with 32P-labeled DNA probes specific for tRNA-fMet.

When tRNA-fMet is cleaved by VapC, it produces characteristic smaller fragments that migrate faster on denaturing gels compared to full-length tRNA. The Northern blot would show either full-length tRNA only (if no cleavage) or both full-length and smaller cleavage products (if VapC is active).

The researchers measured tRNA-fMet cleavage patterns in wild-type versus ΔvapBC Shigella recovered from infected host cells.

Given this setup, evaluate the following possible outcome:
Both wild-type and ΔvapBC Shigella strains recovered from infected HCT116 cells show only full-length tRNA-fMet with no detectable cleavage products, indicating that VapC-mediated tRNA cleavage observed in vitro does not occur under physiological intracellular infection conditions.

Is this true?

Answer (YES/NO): NO